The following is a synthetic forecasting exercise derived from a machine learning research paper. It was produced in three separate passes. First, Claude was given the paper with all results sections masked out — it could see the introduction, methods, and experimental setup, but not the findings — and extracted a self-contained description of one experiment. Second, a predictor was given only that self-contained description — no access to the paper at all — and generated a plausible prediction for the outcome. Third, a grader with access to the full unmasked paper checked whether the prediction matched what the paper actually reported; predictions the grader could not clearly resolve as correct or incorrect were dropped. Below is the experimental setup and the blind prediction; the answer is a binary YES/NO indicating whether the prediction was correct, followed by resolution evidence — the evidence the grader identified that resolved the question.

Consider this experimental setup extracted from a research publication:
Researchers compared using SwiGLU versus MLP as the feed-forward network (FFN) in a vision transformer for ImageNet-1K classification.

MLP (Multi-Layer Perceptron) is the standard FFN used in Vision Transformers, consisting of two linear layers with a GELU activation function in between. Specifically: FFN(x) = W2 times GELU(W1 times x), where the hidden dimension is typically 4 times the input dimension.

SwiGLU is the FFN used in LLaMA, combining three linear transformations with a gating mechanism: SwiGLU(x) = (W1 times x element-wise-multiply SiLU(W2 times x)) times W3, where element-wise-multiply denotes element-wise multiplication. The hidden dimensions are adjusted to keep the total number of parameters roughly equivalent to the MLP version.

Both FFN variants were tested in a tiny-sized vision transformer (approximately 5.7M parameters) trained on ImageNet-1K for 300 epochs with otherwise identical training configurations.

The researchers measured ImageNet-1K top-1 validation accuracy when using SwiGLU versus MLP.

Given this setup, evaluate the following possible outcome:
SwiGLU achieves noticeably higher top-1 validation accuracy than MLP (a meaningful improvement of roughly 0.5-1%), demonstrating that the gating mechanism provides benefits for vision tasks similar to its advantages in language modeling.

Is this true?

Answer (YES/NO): YES